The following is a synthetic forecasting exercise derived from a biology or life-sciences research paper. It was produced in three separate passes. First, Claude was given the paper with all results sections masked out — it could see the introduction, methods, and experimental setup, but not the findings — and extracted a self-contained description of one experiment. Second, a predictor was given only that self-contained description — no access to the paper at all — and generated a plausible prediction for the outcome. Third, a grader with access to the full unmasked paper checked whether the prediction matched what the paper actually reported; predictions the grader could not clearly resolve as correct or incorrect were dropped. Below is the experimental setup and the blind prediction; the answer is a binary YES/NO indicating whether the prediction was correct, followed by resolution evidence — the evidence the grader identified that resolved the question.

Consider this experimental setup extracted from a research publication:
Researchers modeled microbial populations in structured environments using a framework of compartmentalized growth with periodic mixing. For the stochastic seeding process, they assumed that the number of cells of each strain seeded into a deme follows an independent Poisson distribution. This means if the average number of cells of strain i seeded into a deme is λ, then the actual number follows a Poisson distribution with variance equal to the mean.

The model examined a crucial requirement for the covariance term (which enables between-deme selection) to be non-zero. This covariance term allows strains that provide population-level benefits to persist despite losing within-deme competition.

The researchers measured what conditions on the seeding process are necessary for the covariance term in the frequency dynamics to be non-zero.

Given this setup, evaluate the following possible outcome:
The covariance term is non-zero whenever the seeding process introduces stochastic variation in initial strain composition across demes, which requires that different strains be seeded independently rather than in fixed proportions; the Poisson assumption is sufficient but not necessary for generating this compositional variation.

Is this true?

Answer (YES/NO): NO